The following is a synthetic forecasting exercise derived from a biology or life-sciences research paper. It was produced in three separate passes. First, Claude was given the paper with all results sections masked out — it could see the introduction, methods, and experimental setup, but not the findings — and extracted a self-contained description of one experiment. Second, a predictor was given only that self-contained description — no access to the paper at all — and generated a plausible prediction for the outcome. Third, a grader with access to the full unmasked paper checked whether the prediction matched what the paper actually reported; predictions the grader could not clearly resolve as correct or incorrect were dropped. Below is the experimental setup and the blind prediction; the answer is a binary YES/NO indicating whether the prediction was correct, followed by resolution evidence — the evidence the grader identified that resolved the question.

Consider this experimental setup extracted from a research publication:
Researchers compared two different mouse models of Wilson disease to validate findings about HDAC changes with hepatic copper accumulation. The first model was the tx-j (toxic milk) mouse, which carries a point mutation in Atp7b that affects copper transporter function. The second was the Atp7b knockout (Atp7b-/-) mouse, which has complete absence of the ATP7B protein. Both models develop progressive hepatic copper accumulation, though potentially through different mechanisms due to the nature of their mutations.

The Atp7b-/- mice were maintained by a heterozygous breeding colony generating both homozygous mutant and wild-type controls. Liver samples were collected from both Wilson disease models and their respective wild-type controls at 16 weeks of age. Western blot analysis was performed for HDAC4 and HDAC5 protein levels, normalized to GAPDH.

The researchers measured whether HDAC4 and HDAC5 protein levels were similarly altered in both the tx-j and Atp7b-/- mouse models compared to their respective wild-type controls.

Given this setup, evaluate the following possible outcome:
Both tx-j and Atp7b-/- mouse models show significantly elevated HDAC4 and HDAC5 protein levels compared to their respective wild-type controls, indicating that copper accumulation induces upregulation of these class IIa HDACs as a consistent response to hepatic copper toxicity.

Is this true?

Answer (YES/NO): NO